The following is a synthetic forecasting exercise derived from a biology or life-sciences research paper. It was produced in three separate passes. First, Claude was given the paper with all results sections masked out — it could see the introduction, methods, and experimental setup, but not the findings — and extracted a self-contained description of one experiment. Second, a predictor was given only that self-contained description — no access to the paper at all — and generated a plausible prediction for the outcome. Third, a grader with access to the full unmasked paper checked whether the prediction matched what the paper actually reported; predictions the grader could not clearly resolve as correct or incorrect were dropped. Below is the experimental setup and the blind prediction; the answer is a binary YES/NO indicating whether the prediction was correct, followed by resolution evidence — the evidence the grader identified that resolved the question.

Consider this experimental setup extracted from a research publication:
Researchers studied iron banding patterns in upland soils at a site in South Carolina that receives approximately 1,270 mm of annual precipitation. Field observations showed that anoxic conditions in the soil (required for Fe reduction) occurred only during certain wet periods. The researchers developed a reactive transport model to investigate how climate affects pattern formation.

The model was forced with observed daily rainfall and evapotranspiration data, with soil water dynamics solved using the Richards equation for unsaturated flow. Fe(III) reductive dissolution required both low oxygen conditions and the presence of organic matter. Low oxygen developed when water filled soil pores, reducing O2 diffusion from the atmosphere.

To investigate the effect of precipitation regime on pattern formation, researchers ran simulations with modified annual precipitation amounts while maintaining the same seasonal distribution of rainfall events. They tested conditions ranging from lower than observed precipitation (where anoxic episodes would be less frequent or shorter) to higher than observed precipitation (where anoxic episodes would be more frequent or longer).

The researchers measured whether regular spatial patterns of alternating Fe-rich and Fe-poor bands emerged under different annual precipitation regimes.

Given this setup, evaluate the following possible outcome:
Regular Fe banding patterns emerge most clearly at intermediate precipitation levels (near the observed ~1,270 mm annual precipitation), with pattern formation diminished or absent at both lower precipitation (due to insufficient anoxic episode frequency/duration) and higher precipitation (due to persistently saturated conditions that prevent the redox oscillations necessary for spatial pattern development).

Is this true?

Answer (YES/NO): NO